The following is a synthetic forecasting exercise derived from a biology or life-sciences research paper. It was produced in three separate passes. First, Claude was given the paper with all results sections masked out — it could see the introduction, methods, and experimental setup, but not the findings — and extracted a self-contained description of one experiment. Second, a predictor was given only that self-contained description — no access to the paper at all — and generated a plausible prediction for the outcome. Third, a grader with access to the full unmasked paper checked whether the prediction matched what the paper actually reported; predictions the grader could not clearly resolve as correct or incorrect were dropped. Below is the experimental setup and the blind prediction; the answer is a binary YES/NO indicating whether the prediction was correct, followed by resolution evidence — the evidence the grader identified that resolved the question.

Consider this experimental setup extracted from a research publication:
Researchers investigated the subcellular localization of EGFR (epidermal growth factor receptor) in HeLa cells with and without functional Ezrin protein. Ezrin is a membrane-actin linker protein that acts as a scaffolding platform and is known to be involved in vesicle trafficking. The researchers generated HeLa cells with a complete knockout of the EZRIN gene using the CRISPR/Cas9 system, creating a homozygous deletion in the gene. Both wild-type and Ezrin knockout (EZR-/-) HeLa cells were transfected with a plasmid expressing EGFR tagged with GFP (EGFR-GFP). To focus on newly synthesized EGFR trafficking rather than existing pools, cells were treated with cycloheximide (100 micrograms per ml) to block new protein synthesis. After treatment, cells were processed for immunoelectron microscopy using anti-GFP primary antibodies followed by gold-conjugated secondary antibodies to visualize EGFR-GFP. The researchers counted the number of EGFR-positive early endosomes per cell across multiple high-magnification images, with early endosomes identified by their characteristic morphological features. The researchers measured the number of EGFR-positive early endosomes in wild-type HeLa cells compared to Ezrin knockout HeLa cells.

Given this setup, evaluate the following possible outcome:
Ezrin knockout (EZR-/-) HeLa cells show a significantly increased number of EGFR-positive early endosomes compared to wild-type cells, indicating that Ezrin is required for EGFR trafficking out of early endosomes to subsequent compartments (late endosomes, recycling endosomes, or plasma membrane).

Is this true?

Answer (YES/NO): NO